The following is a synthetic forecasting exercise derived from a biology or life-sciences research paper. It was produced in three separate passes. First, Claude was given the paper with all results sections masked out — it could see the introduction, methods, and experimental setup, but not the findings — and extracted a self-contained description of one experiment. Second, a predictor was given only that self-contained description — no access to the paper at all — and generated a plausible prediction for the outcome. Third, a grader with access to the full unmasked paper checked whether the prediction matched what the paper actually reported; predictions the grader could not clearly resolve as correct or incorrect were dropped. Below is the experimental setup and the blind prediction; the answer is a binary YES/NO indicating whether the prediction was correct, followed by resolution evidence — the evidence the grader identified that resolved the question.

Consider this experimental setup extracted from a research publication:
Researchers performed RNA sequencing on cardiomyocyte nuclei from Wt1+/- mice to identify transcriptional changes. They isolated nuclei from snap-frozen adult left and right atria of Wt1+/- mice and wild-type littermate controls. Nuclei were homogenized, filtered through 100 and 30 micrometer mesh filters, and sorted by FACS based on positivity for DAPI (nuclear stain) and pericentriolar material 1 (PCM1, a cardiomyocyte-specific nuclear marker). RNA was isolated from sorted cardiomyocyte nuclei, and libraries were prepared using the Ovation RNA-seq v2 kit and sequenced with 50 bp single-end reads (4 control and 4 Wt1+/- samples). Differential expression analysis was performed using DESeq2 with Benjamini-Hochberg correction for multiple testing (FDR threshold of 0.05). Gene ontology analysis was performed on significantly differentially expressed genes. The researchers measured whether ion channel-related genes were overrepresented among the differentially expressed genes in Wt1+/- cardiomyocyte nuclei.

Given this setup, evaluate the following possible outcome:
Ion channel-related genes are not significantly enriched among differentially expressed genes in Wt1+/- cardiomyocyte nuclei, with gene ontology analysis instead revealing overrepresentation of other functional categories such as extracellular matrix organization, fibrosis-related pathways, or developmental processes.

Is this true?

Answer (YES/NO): NO